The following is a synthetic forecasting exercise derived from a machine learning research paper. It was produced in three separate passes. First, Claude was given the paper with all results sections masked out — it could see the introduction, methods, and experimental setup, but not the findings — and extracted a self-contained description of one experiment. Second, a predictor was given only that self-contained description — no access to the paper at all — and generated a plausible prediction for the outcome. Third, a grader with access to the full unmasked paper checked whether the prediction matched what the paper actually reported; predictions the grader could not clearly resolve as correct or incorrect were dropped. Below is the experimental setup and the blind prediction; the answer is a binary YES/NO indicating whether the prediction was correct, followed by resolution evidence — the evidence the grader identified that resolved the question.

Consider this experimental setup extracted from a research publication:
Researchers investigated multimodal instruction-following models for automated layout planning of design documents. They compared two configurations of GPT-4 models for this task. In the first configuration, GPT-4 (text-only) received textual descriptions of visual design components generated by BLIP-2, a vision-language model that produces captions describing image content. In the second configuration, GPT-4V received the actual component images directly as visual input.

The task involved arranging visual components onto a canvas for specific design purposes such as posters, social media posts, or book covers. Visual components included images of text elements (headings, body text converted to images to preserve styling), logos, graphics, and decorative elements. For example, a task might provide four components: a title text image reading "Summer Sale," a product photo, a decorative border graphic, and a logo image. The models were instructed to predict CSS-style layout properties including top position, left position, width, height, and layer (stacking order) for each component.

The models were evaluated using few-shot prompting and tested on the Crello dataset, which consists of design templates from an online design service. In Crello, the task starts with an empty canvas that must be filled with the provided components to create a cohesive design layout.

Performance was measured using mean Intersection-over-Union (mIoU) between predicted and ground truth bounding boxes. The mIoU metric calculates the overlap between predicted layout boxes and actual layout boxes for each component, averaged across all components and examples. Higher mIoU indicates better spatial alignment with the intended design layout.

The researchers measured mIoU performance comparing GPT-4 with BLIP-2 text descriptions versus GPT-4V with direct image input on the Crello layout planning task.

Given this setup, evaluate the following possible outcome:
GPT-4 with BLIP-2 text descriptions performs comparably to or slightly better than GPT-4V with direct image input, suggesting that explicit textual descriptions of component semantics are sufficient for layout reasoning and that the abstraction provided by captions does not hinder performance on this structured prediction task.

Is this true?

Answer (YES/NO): NO